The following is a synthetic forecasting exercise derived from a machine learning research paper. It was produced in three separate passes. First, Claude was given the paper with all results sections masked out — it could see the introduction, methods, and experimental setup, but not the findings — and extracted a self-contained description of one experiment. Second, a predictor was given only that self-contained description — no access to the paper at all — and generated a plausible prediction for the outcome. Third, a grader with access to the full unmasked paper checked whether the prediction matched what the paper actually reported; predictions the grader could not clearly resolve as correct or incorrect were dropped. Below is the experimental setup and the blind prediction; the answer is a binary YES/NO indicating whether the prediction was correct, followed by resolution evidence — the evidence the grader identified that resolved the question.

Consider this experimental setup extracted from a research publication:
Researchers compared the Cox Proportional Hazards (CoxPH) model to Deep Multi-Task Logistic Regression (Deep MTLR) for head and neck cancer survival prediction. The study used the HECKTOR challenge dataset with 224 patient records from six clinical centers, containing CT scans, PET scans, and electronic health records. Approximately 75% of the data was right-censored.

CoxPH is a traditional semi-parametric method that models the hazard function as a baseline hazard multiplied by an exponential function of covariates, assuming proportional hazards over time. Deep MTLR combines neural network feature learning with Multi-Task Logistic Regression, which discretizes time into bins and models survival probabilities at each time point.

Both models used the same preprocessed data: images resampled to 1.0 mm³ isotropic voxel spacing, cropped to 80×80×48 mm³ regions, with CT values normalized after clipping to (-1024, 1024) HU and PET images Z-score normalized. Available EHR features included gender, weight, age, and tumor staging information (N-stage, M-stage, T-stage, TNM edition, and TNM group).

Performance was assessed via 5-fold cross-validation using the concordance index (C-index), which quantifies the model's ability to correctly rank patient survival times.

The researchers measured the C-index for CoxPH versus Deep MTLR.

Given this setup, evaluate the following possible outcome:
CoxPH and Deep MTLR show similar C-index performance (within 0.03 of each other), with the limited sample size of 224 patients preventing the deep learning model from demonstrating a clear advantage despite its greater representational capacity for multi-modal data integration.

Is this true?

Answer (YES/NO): NO